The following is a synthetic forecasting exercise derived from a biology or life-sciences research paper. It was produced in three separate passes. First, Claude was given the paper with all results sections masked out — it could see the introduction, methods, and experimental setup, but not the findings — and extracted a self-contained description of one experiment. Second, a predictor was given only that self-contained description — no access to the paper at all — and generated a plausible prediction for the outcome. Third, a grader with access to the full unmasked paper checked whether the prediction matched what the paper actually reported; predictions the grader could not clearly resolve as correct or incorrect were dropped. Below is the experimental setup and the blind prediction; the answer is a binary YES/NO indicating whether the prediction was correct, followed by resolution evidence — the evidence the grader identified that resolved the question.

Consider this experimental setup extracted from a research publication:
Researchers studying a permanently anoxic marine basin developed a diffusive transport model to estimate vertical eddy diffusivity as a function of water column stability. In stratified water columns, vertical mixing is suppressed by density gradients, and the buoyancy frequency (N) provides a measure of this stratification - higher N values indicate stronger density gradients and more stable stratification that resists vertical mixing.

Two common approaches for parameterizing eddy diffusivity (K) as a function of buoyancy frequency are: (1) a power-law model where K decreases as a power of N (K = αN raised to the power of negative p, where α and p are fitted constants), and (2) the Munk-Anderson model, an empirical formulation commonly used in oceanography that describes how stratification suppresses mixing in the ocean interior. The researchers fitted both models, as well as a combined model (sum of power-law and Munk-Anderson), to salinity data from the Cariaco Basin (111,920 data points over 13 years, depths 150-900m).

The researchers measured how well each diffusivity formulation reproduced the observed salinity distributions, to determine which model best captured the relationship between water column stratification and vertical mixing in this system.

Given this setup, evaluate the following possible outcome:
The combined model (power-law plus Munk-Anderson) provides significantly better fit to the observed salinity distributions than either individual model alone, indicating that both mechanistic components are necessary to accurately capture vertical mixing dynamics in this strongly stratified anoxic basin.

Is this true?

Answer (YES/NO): NO